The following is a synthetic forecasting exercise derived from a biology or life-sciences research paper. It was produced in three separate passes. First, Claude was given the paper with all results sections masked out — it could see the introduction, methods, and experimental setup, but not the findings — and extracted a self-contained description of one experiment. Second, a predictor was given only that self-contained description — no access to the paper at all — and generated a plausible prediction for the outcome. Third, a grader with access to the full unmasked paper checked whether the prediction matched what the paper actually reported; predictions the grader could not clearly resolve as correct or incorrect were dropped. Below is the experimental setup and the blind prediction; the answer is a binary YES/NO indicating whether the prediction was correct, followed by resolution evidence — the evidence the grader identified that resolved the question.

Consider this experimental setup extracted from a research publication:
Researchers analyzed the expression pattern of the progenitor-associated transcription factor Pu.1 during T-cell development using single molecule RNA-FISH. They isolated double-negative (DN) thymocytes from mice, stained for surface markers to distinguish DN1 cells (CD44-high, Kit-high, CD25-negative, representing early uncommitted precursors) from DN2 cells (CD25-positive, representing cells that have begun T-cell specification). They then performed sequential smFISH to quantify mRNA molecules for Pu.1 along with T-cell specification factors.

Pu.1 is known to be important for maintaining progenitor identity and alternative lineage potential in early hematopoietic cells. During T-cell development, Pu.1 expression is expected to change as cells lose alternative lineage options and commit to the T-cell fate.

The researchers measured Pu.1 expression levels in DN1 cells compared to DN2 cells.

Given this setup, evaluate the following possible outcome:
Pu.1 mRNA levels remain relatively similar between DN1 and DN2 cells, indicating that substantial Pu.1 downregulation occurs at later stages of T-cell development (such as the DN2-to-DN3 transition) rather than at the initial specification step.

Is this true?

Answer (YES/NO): YES